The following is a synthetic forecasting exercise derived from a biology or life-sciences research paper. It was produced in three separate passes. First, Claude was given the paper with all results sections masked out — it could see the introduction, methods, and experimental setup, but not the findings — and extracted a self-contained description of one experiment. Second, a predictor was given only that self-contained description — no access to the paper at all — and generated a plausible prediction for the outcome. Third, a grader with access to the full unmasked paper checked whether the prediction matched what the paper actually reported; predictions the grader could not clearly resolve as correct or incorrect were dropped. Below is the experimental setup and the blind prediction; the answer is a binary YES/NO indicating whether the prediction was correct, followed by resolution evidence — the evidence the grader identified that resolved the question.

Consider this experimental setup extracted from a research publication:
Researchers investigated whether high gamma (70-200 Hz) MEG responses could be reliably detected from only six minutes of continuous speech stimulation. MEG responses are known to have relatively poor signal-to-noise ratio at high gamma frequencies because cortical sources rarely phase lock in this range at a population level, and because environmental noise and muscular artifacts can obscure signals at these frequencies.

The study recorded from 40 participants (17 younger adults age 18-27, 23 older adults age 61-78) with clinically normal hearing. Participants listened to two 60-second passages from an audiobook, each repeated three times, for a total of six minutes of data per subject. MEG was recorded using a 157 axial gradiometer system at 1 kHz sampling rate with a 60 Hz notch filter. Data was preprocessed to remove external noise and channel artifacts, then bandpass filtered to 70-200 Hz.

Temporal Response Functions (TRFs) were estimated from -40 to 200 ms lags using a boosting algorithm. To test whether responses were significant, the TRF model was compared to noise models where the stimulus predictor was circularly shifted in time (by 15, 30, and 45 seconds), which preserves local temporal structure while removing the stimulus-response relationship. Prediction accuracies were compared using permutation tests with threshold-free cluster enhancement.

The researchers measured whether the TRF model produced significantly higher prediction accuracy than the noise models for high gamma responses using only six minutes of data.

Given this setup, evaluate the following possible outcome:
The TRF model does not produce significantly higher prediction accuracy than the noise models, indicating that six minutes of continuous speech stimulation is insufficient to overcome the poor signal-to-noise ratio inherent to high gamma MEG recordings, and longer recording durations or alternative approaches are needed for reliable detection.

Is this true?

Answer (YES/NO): NO